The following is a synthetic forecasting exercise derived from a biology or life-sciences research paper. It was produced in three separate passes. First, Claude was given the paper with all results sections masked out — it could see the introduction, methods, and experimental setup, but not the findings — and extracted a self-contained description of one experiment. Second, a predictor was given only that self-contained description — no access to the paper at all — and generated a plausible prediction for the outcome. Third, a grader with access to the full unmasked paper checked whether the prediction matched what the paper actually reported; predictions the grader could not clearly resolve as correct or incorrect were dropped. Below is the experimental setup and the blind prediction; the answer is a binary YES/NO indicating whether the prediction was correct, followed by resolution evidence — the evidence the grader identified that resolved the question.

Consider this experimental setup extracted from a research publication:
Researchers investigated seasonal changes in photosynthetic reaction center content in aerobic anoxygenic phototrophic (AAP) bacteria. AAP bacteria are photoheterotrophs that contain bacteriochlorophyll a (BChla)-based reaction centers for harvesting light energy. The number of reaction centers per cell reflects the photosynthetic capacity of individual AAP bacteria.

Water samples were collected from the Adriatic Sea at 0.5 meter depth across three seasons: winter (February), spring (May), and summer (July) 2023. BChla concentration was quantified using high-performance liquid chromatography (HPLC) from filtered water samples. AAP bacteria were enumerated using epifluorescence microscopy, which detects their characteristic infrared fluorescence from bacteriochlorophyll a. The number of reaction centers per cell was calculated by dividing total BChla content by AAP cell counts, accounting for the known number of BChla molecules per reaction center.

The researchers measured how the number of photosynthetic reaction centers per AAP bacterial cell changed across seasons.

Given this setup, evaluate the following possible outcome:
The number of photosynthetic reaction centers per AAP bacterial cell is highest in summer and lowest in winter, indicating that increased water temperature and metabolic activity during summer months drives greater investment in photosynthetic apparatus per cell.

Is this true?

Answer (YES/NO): NO